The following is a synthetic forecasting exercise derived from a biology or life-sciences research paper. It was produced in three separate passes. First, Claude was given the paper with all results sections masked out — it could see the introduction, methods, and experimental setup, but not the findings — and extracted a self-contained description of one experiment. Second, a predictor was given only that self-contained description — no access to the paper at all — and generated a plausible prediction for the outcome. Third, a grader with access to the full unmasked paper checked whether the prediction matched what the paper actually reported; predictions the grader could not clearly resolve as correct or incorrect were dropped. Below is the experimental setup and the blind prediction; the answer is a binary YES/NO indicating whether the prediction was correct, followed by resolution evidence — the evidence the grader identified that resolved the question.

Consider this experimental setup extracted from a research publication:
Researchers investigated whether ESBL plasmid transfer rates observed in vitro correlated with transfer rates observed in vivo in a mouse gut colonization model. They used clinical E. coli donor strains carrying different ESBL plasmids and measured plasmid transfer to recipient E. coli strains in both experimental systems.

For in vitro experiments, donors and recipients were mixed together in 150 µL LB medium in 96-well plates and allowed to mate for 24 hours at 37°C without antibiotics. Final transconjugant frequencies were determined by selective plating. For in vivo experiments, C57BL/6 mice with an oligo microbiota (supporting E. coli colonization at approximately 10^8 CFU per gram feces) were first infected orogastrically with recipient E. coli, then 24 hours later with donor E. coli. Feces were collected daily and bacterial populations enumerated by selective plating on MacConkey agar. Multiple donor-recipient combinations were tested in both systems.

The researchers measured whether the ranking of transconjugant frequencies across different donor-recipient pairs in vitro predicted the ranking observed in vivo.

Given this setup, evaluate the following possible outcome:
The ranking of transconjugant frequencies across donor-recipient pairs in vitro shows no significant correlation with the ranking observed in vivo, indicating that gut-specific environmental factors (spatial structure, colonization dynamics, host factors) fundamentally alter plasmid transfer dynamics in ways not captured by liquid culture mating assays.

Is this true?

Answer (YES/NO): NO